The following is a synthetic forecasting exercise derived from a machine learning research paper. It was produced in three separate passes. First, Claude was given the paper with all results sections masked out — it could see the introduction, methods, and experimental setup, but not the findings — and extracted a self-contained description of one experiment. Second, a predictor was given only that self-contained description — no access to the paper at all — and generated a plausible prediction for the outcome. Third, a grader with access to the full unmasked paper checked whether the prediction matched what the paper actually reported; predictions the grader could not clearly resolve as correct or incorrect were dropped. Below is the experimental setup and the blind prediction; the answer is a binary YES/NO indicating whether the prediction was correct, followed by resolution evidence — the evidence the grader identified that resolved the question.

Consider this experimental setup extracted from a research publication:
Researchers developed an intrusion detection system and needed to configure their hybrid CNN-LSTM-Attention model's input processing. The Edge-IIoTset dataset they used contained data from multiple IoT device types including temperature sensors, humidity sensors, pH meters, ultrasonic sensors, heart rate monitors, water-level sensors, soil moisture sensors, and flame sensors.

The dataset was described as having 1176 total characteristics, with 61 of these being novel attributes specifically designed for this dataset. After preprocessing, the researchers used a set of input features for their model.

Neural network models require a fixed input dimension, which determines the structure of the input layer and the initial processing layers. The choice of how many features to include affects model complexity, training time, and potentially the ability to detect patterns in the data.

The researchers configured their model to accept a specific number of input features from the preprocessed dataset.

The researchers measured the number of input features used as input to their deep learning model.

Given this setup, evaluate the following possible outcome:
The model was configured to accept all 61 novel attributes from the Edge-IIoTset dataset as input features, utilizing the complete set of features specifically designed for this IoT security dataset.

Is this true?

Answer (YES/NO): NO